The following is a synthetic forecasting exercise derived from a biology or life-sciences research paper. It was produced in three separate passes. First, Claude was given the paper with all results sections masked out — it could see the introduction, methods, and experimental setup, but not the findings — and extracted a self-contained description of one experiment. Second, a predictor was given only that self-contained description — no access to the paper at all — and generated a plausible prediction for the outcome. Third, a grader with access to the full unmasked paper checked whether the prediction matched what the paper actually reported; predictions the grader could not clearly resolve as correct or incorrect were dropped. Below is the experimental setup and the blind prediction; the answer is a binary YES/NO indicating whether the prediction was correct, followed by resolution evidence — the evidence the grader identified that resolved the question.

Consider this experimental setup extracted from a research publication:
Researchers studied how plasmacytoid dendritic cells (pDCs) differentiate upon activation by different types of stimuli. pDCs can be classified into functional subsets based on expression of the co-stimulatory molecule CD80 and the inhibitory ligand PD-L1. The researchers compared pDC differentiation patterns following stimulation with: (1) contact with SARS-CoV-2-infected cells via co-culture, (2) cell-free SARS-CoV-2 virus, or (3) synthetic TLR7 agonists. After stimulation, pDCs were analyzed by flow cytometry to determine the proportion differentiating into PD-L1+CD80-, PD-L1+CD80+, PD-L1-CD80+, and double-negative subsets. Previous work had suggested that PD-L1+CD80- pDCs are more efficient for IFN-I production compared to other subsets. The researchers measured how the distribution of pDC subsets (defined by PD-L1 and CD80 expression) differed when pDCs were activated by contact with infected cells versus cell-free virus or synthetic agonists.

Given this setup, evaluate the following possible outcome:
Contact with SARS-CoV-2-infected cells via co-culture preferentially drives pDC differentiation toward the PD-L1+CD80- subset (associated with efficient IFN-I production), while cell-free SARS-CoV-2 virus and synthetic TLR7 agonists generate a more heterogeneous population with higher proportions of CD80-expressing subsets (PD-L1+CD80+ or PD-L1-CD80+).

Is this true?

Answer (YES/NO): YES